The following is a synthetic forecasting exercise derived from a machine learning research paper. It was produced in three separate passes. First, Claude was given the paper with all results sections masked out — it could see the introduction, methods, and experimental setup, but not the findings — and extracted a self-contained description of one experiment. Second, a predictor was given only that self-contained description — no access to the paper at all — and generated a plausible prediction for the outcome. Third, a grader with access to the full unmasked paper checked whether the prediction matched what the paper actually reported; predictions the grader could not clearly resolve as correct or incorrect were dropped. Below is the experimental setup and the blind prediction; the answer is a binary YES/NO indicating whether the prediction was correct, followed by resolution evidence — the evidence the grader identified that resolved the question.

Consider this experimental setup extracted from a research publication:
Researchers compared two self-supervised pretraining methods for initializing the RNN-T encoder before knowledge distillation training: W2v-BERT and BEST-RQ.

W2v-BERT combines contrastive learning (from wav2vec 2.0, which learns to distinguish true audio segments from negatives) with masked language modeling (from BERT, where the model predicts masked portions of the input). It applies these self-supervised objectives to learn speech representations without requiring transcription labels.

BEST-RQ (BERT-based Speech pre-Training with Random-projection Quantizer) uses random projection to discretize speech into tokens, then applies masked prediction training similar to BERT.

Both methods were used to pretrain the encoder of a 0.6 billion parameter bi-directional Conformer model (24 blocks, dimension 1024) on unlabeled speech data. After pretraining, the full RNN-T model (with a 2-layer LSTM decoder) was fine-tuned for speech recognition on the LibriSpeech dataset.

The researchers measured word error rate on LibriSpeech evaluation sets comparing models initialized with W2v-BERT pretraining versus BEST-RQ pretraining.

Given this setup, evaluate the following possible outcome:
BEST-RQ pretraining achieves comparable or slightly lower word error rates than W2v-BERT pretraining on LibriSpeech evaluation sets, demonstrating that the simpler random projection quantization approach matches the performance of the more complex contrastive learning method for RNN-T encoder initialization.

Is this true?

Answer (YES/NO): NO